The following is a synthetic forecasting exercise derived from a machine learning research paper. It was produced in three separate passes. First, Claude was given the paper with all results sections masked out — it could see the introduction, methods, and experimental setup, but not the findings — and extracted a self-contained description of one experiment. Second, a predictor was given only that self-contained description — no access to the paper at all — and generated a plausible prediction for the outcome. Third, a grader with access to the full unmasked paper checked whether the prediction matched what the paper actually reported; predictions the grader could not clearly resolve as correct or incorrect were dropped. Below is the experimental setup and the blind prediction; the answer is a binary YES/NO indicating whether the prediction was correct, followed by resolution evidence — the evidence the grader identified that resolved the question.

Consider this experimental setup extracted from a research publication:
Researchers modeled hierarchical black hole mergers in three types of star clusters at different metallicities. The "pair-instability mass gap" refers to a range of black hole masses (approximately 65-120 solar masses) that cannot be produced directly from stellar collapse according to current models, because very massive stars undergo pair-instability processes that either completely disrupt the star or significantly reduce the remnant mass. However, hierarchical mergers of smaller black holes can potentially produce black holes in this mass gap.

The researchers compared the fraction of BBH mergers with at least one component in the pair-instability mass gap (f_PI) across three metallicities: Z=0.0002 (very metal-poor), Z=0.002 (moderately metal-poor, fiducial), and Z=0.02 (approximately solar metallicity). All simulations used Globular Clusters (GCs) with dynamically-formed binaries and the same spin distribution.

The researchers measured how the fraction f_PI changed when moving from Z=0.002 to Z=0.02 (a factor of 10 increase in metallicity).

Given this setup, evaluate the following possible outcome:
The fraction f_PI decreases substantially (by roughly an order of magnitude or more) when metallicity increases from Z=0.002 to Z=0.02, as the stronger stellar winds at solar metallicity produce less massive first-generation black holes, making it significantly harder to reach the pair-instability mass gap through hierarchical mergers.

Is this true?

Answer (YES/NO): YES